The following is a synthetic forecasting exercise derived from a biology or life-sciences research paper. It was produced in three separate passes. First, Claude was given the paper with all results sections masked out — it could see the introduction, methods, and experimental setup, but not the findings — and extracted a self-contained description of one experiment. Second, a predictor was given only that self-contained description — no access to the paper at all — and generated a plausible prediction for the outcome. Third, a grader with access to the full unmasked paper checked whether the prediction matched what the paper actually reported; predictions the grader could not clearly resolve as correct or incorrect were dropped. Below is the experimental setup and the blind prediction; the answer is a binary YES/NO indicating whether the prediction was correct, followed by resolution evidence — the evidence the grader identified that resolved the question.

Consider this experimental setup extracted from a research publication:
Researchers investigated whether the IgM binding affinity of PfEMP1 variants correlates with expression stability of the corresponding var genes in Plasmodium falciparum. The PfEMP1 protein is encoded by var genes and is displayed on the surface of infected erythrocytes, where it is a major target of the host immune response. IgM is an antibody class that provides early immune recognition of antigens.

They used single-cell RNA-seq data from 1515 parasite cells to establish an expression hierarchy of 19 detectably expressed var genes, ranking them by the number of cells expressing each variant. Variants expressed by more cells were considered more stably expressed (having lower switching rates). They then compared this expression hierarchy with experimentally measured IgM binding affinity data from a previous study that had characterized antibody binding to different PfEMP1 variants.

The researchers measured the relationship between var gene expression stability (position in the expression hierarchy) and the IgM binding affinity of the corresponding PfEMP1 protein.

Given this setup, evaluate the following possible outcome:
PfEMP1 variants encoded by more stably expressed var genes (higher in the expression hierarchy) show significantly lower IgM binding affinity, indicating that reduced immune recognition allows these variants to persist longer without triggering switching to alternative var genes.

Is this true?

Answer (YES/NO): NO